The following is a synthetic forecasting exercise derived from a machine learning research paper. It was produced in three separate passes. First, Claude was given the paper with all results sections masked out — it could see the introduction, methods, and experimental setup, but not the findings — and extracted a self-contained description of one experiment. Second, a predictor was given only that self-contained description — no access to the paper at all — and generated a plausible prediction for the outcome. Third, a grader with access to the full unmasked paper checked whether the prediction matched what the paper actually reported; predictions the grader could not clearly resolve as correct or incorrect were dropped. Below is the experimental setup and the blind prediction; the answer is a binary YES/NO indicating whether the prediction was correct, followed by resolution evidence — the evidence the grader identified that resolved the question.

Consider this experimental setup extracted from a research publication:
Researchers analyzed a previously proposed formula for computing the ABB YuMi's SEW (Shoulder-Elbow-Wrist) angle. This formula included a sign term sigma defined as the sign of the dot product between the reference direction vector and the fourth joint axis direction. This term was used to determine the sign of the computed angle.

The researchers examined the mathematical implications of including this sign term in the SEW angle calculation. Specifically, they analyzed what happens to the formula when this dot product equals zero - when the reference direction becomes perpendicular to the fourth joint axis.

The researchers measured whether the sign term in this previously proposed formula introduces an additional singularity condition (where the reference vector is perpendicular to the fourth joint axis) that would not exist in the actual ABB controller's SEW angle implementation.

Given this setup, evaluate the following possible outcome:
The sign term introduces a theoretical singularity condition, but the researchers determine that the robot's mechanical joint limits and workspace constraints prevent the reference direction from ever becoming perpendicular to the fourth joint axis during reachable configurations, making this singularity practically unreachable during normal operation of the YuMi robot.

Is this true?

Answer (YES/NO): NO